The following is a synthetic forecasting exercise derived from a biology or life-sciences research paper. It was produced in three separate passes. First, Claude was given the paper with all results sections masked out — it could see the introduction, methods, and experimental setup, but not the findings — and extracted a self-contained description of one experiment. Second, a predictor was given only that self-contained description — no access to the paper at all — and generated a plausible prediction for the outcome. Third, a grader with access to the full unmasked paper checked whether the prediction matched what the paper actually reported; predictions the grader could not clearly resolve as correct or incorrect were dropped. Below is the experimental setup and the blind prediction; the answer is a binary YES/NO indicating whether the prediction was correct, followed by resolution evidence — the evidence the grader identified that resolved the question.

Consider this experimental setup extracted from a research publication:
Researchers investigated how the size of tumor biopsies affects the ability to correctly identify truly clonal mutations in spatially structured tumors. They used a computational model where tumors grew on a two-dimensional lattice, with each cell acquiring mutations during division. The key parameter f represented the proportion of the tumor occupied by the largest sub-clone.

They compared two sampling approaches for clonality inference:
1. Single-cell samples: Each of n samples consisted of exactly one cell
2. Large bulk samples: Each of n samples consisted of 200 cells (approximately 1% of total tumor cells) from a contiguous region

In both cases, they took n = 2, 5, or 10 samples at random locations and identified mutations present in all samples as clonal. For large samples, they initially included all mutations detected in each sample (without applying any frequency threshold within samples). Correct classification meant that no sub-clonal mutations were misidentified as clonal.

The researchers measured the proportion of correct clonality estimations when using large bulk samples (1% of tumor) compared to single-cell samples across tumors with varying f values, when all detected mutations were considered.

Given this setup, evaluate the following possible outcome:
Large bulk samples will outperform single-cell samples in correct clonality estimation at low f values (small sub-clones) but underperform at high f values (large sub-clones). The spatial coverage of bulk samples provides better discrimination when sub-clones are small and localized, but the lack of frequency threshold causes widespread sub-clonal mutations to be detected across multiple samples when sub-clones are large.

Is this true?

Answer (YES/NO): NO